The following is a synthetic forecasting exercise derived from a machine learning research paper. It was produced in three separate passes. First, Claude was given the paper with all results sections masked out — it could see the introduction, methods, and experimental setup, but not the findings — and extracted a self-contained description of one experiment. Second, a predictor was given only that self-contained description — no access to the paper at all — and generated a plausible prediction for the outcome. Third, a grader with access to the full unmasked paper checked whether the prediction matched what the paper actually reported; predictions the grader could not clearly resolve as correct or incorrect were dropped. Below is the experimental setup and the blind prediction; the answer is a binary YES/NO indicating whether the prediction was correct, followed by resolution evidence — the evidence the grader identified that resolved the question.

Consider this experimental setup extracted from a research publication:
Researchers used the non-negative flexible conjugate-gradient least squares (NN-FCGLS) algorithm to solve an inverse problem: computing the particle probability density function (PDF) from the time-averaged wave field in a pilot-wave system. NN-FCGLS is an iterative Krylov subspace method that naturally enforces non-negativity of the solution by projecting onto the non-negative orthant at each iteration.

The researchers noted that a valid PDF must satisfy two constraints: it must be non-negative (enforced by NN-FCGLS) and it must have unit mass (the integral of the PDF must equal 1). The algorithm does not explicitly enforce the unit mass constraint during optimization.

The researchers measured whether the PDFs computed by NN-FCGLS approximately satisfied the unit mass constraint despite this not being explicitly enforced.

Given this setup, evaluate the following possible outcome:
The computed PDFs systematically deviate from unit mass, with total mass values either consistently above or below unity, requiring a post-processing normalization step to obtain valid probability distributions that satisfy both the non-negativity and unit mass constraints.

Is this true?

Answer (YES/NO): NO